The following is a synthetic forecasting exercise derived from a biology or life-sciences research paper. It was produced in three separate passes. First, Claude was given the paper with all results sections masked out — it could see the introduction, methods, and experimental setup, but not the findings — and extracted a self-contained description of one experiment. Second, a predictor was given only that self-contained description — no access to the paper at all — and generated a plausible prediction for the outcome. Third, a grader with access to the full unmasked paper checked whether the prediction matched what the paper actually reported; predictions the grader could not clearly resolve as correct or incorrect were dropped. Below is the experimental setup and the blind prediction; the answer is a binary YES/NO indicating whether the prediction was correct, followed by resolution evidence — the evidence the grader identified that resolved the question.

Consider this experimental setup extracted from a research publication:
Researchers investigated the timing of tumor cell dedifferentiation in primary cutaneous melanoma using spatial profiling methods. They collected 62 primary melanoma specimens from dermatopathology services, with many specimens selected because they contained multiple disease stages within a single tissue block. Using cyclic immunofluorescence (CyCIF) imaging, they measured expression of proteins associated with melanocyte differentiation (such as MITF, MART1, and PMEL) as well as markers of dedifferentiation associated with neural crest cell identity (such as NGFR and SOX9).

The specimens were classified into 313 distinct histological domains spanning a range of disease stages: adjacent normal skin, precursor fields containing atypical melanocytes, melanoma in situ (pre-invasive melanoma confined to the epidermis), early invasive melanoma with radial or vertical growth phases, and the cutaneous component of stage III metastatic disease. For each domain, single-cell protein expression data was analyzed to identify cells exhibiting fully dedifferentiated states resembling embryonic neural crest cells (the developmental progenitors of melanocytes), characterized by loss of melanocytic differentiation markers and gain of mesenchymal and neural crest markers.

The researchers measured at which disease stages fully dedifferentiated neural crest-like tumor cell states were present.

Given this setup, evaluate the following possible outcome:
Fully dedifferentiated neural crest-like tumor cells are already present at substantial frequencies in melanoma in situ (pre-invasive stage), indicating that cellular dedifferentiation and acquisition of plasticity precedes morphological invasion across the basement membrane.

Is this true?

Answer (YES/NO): NO